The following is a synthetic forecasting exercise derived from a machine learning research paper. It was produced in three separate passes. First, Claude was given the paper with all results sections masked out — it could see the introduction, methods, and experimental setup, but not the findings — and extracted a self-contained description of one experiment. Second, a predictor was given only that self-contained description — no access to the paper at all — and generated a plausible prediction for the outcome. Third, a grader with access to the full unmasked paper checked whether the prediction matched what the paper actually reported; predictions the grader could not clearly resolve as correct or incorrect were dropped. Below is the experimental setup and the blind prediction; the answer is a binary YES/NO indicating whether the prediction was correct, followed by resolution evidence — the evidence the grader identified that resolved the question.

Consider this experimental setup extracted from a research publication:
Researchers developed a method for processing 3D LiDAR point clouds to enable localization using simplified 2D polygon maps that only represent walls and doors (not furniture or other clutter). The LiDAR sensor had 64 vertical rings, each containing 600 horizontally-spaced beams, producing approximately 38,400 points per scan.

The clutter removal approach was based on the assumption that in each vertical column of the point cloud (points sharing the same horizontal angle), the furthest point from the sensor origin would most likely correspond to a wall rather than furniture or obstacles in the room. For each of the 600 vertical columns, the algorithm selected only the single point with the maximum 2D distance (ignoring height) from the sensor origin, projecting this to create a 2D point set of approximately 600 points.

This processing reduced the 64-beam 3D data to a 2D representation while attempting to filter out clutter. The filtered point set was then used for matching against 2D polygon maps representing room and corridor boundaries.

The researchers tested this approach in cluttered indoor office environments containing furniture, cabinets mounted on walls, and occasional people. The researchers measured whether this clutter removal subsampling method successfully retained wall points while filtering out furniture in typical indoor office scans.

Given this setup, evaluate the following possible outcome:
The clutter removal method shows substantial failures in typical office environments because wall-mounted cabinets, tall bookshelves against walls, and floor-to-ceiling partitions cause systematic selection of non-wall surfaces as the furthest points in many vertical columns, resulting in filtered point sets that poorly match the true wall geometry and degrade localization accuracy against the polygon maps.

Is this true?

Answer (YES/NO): NO